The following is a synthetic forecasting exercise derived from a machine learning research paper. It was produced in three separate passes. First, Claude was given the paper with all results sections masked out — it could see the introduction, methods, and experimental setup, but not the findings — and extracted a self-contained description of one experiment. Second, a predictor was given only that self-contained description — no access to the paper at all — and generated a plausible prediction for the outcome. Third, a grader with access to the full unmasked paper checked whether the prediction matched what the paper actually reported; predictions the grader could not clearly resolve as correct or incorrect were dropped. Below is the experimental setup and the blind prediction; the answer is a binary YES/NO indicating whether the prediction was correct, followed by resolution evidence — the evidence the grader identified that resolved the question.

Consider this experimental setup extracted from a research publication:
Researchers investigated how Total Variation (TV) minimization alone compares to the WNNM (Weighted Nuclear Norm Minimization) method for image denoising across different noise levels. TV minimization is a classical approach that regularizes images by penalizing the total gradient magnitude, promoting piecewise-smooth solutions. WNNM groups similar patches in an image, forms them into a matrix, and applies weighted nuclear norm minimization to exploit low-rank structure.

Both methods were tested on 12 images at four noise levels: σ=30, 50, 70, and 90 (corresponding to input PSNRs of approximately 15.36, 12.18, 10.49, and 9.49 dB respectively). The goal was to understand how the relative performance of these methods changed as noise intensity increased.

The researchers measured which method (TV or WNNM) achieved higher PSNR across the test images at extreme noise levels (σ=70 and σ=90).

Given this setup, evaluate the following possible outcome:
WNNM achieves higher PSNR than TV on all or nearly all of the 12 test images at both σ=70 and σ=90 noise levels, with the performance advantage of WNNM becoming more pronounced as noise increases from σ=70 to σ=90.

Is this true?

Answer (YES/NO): NO